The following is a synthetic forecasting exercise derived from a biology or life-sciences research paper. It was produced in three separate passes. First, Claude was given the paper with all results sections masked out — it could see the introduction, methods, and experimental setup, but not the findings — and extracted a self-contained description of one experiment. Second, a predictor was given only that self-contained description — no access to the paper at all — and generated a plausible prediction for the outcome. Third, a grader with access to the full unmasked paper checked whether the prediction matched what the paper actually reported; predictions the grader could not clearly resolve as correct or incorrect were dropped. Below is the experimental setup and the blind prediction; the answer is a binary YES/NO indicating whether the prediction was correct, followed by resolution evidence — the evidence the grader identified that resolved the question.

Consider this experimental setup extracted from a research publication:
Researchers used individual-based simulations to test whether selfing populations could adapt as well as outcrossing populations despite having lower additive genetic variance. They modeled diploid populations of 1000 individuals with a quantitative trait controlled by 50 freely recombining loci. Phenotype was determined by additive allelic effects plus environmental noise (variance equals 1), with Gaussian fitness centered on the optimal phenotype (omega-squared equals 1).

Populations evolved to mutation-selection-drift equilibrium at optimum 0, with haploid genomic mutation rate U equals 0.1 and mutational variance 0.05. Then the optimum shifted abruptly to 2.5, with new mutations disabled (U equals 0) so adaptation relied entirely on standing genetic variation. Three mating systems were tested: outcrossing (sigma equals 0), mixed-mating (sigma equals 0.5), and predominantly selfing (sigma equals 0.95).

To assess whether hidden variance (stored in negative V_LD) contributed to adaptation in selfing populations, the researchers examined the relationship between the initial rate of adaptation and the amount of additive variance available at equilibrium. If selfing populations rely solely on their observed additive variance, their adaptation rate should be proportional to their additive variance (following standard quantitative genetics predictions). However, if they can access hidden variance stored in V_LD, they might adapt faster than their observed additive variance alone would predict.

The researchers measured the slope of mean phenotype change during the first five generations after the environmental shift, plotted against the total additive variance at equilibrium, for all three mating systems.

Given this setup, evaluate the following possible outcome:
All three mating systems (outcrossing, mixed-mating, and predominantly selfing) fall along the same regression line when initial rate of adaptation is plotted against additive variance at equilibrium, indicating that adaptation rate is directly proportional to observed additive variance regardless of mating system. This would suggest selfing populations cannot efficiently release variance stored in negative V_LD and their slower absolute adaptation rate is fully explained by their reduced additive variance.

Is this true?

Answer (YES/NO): NO